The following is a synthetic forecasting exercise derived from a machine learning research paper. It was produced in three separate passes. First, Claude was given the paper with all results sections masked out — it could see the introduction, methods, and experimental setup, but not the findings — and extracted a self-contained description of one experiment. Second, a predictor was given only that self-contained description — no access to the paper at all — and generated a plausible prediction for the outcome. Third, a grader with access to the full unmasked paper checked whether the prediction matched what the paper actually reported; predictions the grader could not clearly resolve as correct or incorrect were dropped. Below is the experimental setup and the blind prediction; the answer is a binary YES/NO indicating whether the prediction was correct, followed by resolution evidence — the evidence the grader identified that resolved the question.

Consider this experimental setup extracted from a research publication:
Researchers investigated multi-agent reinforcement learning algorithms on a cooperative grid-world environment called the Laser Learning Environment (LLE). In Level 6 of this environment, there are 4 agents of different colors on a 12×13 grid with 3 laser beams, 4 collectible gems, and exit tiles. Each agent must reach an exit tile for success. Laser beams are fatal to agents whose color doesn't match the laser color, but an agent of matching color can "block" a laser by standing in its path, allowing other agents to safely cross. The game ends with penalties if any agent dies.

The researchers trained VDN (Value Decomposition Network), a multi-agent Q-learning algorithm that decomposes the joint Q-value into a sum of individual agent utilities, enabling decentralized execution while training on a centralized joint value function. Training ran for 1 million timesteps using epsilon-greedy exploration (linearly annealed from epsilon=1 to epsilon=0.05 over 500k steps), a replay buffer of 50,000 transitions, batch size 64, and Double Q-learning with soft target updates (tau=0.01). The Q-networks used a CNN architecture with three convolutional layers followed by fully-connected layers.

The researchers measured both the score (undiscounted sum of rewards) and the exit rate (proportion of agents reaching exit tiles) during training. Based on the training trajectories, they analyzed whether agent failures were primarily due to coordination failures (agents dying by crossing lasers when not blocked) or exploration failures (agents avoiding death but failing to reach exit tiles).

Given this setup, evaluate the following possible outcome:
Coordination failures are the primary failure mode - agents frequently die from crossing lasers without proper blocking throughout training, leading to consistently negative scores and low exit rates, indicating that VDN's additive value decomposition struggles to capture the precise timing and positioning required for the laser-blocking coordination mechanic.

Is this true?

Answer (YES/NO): NO